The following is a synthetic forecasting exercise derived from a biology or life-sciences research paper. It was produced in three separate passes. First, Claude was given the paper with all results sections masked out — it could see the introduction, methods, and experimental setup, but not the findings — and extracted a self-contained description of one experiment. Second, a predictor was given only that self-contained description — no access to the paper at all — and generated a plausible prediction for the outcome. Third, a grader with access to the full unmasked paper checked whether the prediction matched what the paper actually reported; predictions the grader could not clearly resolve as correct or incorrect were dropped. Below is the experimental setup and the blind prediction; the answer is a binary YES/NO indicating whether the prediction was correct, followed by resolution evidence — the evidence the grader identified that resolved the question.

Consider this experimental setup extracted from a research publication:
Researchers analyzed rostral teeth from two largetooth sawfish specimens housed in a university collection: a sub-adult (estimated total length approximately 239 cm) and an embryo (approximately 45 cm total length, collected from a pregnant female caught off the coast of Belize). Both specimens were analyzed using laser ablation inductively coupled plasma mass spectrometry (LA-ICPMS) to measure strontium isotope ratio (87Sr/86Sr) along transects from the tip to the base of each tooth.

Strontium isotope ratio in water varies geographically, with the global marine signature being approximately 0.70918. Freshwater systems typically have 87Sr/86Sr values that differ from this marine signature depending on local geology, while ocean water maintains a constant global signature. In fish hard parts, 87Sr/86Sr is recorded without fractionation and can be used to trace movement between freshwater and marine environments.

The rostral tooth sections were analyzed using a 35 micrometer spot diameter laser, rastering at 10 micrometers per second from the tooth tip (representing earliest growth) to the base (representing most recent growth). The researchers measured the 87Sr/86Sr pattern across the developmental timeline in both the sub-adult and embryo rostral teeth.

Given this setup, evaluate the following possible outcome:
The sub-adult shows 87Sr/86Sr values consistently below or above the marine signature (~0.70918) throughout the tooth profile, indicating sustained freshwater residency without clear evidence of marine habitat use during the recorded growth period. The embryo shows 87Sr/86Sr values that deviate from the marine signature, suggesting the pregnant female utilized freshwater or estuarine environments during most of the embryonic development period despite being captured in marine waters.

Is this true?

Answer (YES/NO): NO